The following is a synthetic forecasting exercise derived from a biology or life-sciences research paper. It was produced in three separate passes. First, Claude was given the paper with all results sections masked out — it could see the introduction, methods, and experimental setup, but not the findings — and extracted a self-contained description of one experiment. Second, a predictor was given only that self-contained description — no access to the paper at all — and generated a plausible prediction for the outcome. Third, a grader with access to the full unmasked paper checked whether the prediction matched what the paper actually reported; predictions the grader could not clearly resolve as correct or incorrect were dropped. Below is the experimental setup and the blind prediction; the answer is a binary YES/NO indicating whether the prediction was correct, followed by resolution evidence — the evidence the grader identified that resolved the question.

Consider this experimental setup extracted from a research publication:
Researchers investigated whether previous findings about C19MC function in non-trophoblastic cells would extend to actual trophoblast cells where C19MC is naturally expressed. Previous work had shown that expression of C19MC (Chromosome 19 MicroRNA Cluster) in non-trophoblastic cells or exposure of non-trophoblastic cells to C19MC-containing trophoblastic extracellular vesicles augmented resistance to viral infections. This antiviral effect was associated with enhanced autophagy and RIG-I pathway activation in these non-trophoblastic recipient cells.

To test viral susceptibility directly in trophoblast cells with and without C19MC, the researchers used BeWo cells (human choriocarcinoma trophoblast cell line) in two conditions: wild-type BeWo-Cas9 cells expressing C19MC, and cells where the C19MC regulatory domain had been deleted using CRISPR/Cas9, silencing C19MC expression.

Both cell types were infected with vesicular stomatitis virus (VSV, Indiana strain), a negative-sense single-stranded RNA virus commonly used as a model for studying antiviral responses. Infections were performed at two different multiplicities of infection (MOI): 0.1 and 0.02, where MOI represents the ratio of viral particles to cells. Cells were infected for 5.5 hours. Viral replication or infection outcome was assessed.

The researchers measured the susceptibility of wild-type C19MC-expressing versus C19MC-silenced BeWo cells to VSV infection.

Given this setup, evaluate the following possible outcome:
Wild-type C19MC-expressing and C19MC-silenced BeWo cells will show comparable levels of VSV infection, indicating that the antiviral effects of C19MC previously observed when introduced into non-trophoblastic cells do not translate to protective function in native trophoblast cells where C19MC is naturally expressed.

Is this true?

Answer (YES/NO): NO